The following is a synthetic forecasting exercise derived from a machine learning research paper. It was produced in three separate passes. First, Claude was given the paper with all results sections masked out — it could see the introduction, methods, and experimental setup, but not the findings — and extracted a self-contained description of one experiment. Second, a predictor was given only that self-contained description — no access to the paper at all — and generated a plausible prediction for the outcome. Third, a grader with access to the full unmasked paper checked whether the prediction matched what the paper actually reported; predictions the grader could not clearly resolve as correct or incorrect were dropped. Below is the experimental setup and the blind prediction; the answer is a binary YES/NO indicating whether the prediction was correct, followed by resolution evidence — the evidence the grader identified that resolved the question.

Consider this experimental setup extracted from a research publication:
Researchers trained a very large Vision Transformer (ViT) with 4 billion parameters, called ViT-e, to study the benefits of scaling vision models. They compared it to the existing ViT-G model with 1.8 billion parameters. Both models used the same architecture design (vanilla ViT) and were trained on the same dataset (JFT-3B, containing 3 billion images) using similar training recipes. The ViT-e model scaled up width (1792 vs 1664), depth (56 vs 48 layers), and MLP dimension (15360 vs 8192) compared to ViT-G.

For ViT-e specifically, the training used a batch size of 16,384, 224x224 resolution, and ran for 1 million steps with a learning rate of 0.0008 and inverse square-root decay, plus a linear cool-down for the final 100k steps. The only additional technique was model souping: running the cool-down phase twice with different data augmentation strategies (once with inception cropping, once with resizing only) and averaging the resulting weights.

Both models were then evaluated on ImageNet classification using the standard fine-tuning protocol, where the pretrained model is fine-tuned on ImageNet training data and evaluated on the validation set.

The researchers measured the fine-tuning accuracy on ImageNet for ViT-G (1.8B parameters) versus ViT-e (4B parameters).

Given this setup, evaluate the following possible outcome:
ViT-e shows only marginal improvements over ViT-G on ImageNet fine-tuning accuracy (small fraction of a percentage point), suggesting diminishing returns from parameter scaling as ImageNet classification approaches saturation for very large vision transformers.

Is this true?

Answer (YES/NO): YES